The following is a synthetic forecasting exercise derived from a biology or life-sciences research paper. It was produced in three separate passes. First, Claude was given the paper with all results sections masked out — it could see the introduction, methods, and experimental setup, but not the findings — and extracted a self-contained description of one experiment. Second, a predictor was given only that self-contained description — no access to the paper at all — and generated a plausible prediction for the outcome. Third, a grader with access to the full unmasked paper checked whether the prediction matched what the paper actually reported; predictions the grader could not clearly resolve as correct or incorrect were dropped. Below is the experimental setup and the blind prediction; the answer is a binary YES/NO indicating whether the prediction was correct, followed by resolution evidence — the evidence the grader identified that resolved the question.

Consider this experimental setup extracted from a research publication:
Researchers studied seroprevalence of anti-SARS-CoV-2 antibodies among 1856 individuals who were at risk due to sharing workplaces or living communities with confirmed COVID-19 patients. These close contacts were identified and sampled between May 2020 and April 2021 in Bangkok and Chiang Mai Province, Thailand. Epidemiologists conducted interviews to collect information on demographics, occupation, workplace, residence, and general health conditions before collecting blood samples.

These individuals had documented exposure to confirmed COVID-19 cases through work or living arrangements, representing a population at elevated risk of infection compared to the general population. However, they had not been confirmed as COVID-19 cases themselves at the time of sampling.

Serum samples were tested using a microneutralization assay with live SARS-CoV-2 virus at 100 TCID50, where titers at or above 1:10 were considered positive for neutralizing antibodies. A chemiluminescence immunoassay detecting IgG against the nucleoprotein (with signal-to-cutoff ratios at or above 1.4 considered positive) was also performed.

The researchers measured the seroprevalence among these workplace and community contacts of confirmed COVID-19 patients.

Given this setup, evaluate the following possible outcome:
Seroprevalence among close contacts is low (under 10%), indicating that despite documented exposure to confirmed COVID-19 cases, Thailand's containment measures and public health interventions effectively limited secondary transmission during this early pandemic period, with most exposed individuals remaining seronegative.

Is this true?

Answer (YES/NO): YES